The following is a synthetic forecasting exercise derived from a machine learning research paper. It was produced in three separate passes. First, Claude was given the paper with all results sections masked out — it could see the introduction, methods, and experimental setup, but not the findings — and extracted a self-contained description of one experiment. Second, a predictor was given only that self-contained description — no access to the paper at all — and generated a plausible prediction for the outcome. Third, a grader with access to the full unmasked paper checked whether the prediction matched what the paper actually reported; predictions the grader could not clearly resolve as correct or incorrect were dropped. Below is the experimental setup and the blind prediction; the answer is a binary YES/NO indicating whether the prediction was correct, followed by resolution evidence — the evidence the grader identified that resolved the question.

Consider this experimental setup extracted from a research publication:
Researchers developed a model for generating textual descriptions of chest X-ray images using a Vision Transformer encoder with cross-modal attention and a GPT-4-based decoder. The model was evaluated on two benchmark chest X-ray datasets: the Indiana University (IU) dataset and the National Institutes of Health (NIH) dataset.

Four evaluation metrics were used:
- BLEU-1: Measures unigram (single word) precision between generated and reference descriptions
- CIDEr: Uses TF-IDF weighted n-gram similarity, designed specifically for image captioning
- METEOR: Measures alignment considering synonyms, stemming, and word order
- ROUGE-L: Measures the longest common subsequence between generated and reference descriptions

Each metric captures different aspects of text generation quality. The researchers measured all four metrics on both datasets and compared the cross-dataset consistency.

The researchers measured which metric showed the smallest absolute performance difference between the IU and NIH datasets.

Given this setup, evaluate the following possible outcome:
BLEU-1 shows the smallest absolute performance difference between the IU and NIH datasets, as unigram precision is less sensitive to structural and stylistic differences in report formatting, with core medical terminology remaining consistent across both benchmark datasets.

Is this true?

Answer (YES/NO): NO